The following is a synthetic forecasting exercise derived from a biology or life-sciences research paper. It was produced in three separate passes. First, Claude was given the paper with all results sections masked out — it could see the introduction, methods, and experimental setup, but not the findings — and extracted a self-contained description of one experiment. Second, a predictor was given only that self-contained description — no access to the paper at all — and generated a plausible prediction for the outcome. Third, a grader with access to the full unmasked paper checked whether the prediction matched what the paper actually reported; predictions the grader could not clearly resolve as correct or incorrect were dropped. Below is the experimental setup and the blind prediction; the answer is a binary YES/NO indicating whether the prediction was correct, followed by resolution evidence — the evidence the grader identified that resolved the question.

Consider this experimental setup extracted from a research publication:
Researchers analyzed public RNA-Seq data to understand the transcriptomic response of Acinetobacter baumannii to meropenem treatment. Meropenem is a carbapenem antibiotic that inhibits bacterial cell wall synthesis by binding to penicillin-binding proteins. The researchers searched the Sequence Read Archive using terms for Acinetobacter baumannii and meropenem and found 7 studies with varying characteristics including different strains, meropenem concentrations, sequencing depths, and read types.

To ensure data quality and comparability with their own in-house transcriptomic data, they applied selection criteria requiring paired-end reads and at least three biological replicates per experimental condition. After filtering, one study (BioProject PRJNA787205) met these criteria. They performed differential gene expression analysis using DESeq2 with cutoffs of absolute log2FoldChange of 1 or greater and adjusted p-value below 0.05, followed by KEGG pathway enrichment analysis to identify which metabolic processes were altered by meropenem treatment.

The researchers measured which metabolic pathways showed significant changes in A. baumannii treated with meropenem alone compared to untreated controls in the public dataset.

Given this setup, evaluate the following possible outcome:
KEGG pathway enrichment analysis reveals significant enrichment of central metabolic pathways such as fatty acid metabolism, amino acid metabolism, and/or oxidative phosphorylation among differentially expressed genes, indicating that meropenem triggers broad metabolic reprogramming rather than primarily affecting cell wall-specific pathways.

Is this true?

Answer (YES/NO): YES